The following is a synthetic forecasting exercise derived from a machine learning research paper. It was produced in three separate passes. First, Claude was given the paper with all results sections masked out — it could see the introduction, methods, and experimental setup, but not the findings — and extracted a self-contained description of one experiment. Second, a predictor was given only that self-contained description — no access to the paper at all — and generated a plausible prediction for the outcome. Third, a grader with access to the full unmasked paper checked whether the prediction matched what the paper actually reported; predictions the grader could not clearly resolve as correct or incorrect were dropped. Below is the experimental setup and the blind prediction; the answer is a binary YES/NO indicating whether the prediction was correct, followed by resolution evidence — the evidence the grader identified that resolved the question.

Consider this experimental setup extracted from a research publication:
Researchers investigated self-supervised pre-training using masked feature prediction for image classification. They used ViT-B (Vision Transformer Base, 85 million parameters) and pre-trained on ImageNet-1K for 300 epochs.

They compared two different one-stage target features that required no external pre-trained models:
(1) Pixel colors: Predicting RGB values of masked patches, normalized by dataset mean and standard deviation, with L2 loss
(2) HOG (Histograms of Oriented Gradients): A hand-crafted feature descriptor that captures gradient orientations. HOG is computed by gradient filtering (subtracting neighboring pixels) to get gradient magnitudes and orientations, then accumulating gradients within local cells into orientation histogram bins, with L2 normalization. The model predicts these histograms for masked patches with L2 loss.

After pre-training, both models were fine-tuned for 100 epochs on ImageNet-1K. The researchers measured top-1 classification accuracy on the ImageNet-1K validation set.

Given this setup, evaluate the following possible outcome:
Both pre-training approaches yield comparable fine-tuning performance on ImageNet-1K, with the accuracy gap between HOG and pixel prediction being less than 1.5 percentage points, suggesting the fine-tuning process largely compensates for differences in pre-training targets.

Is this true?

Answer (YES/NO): YES